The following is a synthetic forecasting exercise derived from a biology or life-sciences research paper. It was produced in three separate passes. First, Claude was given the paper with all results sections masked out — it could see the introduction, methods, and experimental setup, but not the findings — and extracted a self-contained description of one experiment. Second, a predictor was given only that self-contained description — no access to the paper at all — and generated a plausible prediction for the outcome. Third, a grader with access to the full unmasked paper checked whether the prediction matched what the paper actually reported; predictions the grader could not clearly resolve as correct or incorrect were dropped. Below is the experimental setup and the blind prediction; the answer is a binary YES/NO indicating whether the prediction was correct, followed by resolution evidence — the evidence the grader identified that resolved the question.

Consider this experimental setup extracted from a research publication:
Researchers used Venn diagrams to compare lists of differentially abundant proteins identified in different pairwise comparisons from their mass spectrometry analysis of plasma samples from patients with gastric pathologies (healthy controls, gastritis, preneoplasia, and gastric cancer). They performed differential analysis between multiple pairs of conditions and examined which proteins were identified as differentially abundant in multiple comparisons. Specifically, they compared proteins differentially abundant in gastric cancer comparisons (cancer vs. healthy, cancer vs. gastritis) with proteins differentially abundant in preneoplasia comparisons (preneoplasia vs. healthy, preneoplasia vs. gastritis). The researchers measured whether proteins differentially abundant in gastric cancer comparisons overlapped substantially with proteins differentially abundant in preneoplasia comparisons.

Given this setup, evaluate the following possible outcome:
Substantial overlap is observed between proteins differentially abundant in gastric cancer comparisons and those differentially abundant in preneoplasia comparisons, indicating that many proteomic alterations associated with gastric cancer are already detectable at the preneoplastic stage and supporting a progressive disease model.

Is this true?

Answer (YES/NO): YES